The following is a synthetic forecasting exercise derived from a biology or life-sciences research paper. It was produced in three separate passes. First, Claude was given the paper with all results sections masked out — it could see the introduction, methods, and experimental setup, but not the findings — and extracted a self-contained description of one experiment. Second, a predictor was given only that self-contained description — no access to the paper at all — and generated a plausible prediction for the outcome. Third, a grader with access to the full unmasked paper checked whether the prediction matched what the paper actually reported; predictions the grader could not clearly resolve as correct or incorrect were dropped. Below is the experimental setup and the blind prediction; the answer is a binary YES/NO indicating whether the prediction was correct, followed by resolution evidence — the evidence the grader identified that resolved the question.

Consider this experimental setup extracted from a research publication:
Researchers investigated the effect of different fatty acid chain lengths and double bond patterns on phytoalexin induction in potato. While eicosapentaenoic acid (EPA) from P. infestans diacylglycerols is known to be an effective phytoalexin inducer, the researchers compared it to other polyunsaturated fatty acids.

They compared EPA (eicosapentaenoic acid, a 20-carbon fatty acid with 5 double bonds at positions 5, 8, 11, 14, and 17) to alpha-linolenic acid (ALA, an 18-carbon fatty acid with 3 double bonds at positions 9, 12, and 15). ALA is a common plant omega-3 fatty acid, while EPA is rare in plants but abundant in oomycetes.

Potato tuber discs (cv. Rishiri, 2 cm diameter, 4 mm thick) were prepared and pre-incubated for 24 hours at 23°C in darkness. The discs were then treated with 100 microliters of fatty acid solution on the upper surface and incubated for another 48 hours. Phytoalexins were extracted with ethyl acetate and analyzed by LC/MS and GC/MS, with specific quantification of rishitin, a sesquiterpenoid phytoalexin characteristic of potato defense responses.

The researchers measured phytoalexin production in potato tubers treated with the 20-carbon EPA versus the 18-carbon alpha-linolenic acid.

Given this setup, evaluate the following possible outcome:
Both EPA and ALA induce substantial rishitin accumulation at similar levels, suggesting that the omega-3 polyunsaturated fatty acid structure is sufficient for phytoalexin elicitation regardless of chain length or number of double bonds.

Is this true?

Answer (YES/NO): NO